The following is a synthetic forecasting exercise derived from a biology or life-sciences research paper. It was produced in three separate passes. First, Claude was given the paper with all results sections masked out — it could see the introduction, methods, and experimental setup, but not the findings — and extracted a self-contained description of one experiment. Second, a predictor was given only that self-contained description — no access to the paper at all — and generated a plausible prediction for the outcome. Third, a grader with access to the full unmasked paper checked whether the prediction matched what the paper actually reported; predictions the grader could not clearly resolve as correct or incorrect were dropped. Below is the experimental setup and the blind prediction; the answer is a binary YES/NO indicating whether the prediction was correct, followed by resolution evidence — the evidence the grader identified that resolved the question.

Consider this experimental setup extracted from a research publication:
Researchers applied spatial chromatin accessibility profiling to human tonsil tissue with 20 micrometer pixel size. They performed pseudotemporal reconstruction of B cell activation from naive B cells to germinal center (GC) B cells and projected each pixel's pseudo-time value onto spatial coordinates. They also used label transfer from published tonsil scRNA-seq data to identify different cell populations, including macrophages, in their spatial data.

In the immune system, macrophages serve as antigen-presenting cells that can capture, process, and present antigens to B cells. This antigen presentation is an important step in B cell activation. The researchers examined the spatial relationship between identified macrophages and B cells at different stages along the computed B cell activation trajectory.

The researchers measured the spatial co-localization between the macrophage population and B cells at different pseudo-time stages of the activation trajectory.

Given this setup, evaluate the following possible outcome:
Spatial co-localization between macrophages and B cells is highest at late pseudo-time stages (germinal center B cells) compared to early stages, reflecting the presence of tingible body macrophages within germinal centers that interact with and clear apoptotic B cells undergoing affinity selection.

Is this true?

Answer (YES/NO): NO